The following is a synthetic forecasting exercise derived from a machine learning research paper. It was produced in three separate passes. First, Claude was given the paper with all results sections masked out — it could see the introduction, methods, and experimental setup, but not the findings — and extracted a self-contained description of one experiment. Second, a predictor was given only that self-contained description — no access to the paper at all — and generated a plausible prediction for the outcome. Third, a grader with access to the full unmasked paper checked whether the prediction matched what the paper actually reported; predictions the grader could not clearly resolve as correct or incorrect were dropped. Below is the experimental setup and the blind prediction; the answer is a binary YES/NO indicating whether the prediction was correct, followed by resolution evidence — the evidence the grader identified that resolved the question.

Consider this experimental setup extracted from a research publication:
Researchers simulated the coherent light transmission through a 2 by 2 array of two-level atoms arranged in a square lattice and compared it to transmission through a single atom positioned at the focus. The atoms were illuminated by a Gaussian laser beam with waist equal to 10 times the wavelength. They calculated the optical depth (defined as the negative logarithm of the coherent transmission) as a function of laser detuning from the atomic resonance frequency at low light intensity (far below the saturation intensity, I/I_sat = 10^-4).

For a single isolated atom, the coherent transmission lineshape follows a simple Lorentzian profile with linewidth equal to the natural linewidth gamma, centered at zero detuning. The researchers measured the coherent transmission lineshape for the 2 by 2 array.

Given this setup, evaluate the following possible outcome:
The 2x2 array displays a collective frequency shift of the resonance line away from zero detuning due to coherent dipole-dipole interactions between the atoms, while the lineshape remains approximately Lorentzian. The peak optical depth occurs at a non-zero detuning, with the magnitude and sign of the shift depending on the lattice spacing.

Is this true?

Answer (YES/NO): NO